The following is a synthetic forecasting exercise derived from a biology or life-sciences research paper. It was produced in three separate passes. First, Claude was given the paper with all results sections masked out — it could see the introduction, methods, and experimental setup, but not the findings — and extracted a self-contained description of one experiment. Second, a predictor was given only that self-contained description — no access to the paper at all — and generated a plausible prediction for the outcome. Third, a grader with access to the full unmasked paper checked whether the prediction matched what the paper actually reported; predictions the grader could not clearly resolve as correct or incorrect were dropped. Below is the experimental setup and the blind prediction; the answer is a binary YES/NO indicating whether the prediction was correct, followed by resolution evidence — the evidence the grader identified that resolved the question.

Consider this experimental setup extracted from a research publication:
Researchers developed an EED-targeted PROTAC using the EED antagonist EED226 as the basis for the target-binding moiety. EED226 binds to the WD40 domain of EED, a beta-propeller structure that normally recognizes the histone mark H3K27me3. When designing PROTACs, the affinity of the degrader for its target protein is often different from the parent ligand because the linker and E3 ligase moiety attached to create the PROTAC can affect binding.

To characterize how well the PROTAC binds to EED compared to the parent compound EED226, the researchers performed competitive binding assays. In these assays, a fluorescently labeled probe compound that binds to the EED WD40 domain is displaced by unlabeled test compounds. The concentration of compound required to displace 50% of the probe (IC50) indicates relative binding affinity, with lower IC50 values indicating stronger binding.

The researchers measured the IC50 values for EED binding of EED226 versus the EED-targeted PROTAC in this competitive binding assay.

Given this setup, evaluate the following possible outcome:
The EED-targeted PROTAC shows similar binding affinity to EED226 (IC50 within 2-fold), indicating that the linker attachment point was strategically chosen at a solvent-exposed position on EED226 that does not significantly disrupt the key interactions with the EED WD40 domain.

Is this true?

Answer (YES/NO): NO